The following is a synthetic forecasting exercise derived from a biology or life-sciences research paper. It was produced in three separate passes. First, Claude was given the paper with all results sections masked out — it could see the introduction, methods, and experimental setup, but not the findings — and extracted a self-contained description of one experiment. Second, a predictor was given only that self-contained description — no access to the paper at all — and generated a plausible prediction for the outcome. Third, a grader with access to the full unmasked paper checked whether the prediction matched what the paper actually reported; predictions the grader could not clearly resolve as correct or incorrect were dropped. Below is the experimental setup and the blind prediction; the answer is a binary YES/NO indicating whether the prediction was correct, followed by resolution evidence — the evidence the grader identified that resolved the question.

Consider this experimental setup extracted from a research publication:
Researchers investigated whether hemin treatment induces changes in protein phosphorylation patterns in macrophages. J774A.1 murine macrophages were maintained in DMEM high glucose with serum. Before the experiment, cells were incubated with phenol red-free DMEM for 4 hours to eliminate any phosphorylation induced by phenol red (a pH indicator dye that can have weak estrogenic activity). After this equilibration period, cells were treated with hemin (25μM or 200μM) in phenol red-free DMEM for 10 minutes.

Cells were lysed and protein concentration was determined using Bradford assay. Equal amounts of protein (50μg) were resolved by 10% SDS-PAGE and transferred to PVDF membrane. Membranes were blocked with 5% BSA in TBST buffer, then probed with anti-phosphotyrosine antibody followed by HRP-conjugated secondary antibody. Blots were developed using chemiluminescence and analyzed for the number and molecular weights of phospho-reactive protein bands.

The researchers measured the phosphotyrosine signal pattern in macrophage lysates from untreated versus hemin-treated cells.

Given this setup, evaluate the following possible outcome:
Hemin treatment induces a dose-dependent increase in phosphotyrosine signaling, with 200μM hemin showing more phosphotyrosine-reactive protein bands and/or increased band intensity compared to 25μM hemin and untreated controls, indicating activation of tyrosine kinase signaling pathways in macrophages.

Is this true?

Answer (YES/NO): NO